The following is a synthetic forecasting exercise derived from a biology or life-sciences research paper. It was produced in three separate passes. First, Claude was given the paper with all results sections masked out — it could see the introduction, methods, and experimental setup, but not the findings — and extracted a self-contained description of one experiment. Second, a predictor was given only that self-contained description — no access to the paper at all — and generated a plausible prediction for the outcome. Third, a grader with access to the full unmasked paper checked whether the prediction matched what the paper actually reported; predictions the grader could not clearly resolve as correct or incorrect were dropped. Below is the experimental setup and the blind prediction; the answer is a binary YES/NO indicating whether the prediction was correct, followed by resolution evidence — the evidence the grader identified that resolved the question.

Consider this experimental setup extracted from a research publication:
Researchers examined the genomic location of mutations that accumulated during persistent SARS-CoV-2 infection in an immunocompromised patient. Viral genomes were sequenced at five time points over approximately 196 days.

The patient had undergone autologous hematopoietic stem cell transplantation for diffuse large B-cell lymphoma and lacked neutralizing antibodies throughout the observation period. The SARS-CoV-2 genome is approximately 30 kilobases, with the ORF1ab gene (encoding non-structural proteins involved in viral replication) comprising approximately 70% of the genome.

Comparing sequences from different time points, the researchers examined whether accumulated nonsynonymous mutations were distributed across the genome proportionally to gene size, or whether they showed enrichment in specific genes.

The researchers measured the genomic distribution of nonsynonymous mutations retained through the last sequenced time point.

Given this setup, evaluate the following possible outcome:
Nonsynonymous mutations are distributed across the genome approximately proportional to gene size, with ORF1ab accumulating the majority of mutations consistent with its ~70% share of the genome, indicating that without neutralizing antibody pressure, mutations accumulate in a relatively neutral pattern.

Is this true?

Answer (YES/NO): YES